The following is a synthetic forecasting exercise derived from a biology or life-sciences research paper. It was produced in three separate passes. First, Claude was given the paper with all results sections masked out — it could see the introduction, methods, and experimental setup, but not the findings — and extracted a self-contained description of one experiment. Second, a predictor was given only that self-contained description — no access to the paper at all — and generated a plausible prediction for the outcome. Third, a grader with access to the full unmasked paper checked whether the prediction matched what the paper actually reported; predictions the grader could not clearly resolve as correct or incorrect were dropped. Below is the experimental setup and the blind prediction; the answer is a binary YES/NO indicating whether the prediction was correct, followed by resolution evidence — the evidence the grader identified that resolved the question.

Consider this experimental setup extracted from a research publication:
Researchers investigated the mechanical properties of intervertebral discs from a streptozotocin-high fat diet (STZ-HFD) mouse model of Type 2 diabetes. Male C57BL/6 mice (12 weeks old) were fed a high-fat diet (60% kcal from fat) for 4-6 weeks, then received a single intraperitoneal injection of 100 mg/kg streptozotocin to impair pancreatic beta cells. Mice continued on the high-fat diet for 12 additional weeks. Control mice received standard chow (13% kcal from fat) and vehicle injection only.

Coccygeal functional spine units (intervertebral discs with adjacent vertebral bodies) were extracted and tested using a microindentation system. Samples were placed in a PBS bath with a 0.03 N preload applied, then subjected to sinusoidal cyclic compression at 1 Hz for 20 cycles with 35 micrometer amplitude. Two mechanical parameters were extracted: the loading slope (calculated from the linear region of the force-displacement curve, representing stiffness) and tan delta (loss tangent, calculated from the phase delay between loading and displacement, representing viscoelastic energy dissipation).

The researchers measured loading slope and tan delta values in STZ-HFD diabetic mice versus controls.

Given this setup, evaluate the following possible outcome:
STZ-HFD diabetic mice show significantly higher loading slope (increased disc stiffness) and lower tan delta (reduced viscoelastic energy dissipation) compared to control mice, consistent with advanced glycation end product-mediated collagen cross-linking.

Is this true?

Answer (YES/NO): NO